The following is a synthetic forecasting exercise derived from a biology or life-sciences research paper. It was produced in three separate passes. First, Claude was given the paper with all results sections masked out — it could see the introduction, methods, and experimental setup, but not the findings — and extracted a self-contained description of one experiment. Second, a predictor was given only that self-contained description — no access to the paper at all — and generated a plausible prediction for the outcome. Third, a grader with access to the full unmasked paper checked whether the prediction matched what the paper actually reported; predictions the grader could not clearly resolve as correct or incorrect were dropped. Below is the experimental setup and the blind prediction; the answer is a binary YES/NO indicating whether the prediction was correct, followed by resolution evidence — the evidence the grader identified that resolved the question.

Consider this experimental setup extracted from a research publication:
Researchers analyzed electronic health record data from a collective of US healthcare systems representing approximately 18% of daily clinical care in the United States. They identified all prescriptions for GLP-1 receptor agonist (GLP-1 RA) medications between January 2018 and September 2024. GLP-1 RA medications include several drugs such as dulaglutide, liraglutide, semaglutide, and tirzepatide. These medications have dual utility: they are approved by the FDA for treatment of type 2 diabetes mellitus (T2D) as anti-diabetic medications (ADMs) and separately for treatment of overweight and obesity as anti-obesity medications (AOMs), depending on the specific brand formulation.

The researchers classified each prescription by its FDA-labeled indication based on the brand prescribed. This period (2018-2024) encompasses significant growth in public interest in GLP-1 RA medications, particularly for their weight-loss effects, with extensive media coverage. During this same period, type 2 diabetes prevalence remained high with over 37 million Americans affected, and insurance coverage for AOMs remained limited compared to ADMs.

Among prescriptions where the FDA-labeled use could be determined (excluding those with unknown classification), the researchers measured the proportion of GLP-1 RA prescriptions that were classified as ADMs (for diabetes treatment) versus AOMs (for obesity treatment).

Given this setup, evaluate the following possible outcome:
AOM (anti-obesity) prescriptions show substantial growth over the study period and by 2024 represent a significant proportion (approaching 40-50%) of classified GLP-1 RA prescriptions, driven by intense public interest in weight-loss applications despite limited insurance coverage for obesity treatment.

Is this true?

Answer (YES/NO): NO